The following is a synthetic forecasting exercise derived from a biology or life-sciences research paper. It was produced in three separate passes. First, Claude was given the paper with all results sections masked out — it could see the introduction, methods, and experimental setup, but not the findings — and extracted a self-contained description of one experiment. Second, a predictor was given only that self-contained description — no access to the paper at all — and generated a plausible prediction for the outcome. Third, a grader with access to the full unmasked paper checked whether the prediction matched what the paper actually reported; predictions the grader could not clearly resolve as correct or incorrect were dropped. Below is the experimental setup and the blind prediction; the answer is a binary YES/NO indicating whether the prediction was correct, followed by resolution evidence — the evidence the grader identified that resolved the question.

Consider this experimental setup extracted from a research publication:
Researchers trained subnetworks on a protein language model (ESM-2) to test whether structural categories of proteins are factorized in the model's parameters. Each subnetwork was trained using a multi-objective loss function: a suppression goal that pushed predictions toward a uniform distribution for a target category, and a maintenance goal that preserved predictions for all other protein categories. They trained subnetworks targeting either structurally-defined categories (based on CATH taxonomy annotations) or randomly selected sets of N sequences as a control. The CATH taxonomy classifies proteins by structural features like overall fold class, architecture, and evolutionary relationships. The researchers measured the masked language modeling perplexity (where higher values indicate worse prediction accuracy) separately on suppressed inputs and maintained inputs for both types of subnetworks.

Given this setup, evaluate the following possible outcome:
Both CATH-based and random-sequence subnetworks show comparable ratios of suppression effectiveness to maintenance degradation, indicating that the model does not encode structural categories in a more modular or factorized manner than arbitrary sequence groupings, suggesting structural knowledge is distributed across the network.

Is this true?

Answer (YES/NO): NO